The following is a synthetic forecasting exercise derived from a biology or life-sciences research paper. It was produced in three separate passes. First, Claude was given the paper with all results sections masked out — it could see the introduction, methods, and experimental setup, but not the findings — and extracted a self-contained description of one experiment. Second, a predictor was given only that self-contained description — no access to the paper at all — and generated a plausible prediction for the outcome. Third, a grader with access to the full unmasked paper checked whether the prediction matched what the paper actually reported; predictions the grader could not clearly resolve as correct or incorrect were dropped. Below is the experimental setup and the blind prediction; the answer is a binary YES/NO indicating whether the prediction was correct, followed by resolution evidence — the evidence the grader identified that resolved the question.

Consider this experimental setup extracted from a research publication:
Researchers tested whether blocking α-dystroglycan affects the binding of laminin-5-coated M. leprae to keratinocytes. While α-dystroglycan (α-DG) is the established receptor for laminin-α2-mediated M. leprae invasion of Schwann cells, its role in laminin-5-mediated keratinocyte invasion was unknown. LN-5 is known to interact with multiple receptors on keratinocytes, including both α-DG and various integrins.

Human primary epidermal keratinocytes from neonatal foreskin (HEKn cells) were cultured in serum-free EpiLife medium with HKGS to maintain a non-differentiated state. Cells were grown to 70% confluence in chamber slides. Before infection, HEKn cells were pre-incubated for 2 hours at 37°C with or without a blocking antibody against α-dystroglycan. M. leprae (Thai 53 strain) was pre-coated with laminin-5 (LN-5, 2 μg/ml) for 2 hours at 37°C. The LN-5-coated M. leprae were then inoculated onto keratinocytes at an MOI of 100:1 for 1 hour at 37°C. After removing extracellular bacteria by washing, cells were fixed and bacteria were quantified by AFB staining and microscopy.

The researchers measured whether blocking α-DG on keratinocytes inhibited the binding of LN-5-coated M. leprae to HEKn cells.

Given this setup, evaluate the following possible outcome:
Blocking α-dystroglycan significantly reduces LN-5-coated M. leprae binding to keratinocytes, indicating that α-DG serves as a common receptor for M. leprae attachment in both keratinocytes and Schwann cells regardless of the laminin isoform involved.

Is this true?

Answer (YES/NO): YES